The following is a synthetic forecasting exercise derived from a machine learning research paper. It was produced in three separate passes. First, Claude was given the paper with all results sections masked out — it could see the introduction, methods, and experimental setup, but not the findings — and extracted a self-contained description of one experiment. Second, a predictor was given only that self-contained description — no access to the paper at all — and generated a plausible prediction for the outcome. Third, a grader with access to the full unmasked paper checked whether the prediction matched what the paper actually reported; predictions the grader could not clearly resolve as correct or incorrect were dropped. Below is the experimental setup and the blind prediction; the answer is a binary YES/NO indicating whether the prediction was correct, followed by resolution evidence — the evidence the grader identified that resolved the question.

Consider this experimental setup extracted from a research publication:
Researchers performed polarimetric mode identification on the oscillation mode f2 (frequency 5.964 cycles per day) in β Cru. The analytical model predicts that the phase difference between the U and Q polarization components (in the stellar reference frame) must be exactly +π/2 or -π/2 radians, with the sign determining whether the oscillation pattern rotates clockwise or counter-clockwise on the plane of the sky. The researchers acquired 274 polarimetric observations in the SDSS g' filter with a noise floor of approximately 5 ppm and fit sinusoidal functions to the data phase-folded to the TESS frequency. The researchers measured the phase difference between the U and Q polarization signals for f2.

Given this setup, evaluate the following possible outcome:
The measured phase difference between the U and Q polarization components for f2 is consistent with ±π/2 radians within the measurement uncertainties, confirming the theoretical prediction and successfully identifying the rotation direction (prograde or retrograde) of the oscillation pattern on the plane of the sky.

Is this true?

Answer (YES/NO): YES